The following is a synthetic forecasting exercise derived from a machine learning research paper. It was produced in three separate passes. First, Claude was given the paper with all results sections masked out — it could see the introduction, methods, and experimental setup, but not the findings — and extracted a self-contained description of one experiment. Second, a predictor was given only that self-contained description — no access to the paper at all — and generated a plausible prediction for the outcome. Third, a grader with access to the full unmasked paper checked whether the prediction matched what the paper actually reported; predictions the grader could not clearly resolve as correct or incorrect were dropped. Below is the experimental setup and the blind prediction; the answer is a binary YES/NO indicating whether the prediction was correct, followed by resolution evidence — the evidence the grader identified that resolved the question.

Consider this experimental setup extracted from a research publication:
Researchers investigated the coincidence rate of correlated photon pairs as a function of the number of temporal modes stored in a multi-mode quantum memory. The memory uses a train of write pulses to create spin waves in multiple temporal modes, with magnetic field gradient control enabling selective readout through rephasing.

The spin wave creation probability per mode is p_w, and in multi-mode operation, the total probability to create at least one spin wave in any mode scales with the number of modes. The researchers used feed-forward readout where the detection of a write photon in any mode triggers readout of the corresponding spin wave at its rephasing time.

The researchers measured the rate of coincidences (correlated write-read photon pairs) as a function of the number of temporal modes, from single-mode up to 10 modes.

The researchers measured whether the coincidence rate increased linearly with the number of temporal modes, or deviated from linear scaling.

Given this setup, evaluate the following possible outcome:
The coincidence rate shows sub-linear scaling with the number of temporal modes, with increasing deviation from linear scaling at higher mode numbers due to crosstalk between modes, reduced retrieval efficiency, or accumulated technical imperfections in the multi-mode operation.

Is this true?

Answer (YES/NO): YES